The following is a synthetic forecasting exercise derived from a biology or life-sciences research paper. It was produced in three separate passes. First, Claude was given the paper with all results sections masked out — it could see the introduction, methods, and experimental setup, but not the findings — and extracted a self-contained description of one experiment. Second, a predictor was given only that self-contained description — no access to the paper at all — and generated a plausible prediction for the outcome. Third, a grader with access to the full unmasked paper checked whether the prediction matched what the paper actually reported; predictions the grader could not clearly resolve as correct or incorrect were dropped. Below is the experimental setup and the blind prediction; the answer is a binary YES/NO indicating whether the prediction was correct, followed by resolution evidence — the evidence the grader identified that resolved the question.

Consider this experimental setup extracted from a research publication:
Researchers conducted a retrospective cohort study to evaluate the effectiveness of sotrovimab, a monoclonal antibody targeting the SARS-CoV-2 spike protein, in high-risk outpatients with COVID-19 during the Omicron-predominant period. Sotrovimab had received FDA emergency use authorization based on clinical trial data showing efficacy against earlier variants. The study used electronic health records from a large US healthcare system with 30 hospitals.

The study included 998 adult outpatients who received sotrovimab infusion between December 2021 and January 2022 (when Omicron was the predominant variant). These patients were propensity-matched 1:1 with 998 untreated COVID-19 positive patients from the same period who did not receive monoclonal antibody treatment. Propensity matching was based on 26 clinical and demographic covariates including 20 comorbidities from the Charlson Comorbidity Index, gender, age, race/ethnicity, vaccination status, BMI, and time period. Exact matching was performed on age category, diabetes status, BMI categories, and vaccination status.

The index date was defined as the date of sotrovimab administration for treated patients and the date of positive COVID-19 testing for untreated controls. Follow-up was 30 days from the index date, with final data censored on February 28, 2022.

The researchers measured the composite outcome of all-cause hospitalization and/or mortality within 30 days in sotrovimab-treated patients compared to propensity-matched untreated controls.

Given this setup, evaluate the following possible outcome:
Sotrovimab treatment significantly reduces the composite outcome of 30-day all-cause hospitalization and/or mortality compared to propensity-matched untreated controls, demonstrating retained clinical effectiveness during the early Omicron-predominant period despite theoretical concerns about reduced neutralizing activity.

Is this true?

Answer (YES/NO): NO